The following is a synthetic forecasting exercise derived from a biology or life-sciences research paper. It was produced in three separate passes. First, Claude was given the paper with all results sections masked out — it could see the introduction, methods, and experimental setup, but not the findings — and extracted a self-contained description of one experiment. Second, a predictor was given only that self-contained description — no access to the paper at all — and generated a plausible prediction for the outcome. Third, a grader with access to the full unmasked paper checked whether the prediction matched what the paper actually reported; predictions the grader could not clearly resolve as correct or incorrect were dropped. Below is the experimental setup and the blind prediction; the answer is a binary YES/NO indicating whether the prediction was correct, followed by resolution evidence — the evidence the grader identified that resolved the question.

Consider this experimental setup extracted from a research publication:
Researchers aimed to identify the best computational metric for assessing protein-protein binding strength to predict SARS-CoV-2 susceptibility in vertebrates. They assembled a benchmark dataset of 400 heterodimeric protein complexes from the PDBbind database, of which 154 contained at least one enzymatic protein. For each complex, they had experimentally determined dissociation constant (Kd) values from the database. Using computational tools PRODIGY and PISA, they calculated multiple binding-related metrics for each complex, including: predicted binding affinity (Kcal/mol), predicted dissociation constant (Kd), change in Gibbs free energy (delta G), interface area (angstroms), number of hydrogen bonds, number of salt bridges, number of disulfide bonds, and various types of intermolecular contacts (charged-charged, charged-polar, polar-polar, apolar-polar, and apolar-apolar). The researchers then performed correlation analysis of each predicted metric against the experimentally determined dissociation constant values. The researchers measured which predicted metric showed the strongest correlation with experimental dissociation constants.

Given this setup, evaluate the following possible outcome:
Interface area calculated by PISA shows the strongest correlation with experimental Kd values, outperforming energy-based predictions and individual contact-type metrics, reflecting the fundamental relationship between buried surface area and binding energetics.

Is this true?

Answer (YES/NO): NO